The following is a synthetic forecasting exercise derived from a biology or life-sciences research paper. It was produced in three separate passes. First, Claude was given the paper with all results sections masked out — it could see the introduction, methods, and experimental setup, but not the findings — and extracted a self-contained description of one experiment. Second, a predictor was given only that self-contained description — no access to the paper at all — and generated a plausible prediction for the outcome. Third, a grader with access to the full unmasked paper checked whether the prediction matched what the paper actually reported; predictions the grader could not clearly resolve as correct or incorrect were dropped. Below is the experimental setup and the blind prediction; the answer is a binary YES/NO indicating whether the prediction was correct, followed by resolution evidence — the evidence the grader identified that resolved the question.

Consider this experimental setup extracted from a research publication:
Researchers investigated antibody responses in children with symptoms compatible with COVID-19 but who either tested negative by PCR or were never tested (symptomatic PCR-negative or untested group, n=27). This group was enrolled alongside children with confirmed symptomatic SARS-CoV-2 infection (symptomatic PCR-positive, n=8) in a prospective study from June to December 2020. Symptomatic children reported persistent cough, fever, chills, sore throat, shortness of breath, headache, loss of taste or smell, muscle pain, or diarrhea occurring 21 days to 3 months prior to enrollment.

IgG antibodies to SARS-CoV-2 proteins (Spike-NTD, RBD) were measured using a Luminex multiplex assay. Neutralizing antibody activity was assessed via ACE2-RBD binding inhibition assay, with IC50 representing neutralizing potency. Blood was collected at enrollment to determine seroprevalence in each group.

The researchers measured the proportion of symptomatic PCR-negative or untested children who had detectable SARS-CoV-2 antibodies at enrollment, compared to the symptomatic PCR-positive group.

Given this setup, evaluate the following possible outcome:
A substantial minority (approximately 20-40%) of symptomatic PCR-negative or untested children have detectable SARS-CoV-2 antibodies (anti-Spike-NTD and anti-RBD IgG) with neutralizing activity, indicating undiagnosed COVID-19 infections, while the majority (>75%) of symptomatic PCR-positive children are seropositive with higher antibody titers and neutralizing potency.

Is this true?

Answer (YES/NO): NO